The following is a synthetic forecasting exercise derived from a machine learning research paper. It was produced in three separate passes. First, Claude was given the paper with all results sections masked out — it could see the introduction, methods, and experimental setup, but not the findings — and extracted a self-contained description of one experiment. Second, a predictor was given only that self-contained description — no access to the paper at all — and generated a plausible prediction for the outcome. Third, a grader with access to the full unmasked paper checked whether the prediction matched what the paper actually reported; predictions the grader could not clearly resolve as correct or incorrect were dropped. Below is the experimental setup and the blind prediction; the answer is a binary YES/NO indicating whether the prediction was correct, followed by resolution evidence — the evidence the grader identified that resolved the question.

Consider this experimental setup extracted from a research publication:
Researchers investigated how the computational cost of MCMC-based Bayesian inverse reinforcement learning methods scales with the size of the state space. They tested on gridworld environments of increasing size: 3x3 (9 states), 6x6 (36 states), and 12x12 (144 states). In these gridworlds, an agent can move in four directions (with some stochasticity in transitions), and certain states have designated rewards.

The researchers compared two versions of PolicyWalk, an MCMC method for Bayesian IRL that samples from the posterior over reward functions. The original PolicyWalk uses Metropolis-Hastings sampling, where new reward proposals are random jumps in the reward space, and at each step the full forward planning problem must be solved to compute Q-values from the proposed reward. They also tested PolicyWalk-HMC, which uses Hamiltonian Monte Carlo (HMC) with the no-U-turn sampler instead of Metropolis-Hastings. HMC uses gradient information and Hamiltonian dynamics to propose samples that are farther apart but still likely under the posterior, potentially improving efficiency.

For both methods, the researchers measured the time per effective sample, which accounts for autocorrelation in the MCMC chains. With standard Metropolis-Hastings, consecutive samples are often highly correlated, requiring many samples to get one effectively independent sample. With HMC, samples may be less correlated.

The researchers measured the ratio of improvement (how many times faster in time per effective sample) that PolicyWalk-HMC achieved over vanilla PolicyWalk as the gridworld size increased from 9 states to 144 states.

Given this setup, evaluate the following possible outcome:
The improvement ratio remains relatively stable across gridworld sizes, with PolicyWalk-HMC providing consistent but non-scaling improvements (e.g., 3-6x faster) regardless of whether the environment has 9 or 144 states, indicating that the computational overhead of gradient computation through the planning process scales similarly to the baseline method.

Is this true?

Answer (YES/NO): NO